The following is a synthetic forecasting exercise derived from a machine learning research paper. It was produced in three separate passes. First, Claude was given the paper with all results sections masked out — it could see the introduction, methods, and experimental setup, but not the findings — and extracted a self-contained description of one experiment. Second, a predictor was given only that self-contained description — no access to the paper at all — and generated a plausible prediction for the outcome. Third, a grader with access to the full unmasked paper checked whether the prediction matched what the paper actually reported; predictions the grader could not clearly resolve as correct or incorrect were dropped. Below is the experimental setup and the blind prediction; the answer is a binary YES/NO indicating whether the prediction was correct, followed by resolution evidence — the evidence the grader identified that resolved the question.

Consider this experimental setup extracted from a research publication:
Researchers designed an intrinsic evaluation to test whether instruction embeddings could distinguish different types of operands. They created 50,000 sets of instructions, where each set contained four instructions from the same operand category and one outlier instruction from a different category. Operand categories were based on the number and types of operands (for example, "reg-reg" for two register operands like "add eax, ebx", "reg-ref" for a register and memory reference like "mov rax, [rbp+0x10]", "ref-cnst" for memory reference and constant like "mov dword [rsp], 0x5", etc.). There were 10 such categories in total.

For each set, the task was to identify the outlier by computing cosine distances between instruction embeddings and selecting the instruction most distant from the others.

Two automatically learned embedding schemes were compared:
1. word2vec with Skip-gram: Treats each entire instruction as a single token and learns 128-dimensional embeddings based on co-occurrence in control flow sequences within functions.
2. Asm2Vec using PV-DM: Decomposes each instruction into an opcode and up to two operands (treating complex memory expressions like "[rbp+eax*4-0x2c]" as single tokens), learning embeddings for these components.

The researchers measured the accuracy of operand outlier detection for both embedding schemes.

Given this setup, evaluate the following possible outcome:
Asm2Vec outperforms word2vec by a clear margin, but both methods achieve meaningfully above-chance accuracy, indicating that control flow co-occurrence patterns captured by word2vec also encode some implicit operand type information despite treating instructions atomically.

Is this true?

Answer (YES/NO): NO